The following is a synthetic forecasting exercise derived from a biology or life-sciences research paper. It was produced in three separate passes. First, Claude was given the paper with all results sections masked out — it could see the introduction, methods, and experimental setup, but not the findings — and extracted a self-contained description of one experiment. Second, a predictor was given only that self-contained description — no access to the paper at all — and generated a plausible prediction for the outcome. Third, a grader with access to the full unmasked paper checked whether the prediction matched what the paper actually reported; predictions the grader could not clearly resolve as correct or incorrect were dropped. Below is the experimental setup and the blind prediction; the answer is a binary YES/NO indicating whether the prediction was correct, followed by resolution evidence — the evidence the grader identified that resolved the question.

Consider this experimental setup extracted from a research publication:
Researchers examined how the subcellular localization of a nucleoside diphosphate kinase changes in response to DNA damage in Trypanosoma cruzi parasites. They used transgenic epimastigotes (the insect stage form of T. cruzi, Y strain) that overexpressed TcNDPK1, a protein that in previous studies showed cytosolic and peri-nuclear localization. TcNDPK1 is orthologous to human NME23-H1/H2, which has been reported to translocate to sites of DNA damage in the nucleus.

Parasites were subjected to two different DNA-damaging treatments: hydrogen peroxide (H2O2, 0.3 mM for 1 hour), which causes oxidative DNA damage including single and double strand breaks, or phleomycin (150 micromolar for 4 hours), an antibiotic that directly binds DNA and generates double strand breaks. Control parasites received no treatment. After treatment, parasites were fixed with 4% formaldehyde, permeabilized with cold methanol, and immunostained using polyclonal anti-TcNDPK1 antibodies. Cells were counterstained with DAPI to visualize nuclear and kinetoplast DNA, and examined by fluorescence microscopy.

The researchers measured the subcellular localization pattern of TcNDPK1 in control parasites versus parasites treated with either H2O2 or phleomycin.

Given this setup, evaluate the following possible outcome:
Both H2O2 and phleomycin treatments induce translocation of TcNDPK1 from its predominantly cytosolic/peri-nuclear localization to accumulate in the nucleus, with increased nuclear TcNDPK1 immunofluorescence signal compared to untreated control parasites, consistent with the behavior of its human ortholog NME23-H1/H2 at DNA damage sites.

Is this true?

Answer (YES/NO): NO